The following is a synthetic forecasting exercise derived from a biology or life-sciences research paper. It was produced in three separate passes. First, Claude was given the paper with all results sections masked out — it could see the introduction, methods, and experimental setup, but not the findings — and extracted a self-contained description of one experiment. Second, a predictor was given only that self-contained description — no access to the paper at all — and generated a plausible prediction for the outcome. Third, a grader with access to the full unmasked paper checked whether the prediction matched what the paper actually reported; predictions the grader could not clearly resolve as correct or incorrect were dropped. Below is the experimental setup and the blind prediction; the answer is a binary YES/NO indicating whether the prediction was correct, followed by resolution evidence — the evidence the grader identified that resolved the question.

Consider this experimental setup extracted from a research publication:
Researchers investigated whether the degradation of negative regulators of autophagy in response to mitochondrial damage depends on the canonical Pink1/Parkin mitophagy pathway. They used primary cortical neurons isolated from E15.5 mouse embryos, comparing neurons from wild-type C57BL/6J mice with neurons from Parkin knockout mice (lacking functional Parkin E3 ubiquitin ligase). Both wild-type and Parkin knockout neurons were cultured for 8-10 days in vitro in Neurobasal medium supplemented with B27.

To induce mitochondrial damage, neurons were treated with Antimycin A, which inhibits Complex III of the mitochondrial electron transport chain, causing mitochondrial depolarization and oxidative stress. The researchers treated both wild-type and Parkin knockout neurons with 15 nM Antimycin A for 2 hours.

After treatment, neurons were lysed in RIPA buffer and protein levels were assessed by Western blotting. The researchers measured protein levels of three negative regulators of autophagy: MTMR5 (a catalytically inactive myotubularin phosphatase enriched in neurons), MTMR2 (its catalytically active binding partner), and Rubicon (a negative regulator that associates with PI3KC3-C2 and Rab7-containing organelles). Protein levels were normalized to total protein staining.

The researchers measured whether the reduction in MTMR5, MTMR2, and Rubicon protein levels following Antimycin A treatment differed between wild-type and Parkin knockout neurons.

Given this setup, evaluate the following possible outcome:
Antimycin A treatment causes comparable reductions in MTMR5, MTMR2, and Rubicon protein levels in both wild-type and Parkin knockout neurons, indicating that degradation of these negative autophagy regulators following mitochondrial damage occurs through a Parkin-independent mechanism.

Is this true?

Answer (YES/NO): YES